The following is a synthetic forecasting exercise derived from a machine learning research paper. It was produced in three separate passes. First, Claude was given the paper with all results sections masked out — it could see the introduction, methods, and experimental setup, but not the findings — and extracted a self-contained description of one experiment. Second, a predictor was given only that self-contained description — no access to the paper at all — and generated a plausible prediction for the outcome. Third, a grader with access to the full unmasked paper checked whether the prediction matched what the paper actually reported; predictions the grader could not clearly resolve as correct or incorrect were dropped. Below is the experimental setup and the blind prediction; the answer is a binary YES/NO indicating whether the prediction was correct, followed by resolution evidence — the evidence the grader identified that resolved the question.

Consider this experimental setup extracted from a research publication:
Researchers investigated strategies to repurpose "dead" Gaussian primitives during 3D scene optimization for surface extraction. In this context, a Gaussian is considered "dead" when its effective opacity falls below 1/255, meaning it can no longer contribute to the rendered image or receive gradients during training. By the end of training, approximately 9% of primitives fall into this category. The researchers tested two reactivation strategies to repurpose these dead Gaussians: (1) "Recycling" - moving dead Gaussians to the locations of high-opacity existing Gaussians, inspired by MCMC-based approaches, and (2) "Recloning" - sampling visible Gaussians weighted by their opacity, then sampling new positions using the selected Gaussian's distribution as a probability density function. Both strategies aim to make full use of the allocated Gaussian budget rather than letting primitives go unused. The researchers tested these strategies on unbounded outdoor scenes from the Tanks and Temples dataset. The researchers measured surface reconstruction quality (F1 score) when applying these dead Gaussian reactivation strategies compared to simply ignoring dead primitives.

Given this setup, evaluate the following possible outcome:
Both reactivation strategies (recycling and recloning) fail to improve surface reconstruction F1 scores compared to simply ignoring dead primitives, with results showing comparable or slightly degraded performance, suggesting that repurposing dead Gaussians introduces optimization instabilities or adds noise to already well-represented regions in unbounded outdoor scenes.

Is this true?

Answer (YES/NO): YES